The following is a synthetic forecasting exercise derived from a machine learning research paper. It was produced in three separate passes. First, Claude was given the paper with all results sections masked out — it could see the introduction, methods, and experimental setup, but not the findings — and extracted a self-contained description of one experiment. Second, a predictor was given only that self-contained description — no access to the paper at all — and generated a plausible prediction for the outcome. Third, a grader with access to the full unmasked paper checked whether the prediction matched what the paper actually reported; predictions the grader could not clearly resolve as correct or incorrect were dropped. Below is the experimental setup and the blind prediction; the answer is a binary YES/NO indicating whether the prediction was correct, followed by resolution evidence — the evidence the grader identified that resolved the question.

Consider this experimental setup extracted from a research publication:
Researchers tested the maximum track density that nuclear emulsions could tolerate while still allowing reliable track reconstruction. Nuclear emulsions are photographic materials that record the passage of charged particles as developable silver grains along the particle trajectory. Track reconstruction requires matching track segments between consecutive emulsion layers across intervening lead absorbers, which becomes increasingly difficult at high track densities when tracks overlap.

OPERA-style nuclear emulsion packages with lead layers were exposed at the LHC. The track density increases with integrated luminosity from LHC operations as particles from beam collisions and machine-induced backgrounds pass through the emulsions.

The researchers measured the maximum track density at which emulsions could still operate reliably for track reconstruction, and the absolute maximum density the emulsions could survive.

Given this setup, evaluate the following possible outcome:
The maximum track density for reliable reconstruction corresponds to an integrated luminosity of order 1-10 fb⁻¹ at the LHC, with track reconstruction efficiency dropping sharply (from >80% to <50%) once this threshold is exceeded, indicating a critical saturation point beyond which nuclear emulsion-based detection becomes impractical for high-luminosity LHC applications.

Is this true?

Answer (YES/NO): NO